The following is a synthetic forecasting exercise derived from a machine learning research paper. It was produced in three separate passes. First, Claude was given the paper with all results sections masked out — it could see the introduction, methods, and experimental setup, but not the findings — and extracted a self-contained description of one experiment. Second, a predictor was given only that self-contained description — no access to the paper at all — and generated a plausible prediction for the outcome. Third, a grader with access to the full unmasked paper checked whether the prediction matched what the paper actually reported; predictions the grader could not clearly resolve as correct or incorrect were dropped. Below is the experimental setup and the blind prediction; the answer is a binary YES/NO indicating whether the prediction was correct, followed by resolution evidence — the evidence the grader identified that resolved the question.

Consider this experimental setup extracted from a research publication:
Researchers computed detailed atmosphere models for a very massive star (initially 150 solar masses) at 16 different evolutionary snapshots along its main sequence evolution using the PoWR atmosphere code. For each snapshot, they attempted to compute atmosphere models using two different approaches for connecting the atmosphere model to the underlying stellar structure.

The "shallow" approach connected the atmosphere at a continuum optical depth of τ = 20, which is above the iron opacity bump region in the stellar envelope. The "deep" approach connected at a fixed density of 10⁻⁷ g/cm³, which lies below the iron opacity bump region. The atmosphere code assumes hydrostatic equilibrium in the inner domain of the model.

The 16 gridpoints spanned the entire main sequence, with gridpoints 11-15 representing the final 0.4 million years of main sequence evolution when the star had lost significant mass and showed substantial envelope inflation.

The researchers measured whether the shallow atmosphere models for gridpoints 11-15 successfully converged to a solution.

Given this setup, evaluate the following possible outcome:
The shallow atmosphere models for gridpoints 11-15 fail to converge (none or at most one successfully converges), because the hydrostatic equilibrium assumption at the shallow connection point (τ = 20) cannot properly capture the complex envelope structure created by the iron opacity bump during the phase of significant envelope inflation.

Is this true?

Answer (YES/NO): YES